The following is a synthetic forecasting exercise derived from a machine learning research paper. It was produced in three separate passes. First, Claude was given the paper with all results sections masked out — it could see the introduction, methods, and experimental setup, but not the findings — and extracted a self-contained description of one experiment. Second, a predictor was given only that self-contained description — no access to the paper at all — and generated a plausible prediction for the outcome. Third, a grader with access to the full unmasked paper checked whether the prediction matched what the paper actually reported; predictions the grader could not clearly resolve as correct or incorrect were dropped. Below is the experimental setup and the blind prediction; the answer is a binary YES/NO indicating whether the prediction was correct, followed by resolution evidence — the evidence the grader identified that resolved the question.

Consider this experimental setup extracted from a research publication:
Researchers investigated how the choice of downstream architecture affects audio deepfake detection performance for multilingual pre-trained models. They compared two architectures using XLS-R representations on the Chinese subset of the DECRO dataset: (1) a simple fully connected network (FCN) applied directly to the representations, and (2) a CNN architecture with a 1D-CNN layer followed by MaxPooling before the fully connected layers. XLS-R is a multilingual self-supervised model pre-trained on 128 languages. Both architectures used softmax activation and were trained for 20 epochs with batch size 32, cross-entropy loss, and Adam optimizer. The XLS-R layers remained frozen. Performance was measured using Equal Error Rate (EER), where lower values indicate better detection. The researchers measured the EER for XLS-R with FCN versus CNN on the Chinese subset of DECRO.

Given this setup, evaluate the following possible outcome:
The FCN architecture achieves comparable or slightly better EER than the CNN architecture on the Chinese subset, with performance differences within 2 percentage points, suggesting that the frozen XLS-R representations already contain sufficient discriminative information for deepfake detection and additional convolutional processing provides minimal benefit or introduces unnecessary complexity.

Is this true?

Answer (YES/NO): YES